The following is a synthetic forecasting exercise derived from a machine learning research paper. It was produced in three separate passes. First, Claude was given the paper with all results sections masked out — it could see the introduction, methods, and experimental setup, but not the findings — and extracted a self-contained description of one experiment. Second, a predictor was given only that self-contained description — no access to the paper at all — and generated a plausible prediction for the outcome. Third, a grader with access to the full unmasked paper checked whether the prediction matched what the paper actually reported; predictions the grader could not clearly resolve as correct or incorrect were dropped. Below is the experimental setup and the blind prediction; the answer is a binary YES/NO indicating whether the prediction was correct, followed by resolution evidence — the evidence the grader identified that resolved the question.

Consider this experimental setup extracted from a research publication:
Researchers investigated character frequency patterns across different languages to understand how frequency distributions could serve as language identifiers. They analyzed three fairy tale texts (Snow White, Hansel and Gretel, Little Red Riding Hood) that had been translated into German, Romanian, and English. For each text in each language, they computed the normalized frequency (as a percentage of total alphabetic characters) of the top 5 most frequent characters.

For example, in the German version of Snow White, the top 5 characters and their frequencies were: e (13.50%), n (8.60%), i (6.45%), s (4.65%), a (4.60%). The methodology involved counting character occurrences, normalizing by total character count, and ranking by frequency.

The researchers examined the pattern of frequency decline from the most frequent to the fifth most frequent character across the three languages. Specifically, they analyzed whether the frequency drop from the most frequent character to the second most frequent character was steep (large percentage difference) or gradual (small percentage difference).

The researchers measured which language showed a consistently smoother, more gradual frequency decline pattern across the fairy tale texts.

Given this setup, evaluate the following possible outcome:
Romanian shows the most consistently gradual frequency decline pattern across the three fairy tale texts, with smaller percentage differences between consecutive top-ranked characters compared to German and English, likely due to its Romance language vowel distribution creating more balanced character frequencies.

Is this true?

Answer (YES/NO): YES